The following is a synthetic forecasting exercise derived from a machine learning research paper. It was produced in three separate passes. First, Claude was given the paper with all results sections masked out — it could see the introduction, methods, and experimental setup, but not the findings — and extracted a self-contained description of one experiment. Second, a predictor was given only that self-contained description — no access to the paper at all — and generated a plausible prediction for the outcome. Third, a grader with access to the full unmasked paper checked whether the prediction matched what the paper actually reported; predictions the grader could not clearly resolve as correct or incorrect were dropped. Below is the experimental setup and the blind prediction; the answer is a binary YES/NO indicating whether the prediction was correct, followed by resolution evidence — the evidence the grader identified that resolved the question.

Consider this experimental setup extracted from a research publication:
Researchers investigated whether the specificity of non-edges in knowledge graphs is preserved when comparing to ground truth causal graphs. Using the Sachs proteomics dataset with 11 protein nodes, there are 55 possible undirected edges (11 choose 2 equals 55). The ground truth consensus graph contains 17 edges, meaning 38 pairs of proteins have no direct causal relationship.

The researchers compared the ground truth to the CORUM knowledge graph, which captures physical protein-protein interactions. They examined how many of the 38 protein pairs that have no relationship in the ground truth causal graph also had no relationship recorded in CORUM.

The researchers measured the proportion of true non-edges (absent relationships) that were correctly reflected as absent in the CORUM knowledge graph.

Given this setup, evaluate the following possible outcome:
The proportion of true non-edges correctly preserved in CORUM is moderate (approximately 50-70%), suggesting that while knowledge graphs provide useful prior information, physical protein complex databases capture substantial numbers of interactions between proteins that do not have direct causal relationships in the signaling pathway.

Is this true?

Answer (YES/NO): YES